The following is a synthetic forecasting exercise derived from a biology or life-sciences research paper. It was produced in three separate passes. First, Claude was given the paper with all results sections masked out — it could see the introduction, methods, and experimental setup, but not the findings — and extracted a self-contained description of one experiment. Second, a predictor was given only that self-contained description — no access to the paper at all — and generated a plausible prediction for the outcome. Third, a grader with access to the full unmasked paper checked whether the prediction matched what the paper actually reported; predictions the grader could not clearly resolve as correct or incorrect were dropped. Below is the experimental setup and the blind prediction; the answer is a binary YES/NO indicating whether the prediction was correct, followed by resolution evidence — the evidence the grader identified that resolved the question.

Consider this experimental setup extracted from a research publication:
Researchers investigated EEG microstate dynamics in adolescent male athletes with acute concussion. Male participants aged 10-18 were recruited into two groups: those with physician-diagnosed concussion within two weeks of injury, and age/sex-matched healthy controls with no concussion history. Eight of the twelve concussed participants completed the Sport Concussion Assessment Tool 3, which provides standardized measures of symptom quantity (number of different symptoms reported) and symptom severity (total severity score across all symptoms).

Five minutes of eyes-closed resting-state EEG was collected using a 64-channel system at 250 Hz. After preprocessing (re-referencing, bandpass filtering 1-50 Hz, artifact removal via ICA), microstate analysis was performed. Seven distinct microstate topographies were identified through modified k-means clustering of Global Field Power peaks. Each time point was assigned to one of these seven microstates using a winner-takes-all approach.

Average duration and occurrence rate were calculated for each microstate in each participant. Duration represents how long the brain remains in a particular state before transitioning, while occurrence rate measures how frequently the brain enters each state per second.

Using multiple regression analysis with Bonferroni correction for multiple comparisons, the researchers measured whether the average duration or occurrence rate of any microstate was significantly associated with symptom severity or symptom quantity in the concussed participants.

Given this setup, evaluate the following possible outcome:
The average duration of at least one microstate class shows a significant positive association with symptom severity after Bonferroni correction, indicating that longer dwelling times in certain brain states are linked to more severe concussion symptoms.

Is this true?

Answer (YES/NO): NO